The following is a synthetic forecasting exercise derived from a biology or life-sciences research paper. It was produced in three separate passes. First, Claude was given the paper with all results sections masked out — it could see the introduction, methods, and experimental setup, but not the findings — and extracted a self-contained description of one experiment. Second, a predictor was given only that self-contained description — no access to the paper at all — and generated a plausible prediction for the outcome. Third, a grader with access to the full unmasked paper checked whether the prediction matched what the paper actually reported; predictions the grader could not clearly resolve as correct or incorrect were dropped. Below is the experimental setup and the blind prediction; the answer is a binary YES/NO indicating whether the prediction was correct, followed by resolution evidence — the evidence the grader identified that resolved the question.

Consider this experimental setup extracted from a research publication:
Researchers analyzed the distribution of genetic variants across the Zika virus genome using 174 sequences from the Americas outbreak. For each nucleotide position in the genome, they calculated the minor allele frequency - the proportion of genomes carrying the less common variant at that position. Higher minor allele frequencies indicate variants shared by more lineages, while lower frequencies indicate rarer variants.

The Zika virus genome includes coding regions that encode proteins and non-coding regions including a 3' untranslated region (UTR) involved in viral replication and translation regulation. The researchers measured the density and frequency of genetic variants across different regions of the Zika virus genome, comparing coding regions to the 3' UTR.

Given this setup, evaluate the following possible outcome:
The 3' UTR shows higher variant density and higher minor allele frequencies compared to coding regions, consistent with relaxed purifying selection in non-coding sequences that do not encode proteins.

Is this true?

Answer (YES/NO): NO